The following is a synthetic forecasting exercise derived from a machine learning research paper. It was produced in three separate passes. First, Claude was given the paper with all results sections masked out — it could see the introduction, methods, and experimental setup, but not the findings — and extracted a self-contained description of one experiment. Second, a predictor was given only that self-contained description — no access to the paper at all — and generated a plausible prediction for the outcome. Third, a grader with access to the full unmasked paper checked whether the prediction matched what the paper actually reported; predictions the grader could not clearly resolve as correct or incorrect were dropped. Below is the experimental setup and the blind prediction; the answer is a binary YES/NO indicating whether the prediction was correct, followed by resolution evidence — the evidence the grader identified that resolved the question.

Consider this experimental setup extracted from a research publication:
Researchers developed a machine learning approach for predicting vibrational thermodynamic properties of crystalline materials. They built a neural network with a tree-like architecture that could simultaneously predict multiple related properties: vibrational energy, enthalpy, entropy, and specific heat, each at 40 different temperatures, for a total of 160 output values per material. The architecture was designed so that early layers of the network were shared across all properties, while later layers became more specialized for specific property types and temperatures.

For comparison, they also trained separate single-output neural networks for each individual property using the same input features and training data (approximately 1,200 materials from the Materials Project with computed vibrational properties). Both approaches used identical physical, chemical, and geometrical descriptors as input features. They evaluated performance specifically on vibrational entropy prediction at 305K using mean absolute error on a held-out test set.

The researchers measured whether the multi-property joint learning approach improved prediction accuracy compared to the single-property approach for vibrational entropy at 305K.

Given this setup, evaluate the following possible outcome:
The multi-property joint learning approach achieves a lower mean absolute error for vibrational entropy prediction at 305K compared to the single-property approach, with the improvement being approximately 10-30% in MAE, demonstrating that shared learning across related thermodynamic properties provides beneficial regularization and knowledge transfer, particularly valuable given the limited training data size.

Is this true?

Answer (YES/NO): NO